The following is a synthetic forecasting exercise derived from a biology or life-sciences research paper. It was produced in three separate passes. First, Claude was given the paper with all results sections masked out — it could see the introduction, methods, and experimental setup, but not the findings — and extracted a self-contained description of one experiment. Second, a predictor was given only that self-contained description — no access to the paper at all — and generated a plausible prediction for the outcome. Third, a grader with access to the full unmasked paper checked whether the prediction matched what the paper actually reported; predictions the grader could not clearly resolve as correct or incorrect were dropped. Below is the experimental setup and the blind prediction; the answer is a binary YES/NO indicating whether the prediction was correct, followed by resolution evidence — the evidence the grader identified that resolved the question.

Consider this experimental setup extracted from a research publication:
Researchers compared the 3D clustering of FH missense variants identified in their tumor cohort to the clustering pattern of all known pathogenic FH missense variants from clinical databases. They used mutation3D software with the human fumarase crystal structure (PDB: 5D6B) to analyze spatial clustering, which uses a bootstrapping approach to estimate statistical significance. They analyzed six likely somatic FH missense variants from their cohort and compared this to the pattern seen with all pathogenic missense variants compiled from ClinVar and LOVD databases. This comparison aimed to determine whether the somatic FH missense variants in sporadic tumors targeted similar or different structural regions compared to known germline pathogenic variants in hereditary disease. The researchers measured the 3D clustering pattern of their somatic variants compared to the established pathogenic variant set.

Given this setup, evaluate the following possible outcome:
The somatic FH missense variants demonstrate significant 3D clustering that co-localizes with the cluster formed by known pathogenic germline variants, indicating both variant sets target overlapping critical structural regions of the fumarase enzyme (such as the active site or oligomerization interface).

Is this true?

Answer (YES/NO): YES